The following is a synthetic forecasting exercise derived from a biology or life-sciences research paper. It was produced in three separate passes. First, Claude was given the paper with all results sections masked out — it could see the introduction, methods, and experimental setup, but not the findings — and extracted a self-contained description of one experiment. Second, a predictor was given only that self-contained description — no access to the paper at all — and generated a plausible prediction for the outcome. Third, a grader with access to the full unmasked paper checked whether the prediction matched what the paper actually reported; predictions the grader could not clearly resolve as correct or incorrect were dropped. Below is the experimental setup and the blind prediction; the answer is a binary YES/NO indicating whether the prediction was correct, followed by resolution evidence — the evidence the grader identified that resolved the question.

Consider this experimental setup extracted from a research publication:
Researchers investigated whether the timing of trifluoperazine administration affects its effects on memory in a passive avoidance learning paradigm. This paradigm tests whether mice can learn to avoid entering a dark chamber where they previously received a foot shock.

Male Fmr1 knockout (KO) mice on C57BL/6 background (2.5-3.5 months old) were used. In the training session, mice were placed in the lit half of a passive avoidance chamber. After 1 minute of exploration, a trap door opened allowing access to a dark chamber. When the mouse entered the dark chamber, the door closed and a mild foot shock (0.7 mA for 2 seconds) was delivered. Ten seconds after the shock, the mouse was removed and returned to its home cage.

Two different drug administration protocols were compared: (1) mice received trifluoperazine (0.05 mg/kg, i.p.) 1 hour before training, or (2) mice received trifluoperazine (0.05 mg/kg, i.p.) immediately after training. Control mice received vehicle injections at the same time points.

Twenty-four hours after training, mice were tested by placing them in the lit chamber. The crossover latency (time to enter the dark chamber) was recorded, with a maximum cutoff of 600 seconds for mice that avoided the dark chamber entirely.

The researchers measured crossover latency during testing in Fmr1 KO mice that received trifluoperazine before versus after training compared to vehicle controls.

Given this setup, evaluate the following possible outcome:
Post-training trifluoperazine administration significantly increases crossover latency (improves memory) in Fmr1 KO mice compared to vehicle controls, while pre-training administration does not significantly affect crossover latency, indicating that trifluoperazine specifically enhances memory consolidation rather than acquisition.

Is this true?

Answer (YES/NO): NO